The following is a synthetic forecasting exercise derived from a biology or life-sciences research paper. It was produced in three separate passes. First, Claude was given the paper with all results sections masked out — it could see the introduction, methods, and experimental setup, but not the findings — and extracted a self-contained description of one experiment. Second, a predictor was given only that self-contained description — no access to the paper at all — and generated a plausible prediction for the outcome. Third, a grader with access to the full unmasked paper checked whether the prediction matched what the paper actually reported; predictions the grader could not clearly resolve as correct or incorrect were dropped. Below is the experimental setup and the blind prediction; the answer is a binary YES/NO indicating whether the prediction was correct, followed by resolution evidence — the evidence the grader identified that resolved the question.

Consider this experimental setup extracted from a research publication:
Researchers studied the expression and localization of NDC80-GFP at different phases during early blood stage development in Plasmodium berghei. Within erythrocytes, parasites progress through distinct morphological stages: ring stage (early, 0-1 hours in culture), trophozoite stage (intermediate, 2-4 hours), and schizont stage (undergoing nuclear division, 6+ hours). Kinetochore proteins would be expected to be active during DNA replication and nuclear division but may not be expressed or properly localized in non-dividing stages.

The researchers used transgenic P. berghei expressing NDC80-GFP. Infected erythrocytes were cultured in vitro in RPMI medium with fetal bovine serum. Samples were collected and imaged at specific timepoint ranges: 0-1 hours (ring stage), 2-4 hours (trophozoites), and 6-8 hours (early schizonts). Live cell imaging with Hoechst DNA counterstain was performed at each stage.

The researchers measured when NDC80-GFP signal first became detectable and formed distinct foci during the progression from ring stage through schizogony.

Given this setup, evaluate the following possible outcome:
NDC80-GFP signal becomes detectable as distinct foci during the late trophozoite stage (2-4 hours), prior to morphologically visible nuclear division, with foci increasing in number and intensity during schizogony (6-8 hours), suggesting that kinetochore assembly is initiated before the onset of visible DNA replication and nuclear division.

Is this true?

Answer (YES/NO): NO